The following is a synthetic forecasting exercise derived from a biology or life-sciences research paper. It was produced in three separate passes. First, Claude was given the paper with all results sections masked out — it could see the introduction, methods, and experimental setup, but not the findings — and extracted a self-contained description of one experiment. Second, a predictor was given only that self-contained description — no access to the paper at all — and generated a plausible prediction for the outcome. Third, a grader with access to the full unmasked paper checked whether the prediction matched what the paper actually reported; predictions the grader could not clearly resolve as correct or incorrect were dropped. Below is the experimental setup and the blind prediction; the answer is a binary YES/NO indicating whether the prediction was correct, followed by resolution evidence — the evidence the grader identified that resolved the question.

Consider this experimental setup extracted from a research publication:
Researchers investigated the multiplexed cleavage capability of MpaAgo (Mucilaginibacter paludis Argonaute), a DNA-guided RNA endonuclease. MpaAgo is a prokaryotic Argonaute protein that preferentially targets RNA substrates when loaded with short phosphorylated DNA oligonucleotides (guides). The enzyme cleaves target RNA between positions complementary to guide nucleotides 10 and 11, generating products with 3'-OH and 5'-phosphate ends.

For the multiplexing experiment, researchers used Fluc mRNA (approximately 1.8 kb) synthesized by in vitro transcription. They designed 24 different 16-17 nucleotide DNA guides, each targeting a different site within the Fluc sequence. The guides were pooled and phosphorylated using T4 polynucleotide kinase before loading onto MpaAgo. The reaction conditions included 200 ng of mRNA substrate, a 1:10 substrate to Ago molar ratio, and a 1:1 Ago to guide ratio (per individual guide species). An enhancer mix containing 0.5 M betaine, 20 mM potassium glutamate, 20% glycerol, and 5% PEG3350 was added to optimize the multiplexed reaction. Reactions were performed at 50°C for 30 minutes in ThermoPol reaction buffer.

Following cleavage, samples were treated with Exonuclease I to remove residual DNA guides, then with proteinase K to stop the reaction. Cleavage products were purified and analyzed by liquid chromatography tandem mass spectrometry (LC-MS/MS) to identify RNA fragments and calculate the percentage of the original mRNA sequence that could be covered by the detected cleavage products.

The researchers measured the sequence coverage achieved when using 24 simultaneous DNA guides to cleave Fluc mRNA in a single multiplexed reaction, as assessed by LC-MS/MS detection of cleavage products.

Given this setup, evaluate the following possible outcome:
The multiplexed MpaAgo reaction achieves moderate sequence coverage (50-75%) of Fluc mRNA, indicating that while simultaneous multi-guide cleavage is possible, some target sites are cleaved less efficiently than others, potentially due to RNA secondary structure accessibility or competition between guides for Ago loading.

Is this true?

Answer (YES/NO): NO